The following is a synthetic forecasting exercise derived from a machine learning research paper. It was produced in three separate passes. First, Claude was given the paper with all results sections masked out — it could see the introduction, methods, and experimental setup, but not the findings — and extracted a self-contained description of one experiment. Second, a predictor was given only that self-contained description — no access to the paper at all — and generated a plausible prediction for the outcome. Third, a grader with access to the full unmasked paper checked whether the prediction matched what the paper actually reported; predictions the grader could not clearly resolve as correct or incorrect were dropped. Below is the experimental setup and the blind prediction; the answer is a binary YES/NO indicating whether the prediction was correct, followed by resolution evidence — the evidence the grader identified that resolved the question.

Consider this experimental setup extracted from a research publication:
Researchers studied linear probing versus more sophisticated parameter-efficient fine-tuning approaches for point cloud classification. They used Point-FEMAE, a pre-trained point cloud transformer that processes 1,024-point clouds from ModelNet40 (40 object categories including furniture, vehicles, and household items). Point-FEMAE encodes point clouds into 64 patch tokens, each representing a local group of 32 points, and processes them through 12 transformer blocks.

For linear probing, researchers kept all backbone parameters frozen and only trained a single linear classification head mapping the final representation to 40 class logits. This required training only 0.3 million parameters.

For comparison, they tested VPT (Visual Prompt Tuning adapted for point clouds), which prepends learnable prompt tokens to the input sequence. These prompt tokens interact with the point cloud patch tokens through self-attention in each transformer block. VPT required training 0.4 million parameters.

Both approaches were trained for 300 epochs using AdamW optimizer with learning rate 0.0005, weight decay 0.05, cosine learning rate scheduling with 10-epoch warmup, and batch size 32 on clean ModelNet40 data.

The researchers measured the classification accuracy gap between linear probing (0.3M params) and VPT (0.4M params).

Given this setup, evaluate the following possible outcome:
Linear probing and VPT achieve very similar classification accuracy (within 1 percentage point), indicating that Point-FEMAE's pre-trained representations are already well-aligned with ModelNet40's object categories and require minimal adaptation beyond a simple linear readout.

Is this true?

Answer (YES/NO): YES